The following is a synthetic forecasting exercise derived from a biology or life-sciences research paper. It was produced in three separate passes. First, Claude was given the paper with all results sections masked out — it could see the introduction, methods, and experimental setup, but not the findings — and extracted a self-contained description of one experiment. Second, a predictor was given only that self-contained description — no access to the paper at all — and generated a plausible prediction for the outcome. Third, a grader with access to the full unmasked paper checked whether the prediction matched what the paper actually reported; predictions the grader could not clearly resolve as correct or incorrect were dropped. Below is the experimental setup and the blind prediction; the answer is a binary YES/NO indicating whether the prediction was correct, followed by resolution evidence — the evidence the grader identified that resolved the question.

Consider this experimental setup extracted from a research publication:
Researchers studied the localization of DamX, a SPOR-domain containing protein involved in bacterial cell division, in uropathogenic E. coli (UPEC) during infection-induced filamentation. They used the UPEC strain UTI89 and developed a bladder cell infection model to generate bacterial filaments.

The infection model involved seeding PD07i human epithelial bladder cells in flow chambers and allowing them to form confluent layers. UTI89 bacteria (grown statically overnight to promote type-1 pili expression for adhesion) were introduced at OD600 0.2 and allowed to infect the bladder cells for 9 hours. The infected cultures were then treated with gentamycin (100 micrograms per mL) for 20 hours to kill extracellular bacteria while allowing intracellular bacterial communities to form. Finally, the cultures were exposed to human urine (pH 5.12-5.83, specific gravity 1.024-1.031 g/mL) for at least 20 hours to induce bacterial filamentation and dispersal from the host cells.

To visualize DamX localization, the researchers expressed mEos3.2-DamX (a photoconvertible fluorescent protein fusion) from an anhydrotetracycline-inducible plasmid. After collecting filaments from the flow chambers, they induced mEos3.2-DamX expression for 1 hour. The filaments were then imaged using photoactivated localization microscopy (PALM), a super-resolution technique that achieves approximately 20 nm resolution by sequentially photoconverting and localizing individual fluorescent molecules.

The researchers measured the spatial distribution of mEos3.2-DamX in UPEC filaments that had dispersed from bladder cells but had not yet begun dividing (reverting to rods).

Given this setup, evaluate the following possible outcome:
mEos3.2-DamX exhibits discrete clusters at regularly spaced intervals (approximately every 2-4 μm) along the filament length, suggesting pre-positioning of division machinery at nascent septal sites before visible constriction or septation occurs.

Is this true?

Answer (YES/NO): NO